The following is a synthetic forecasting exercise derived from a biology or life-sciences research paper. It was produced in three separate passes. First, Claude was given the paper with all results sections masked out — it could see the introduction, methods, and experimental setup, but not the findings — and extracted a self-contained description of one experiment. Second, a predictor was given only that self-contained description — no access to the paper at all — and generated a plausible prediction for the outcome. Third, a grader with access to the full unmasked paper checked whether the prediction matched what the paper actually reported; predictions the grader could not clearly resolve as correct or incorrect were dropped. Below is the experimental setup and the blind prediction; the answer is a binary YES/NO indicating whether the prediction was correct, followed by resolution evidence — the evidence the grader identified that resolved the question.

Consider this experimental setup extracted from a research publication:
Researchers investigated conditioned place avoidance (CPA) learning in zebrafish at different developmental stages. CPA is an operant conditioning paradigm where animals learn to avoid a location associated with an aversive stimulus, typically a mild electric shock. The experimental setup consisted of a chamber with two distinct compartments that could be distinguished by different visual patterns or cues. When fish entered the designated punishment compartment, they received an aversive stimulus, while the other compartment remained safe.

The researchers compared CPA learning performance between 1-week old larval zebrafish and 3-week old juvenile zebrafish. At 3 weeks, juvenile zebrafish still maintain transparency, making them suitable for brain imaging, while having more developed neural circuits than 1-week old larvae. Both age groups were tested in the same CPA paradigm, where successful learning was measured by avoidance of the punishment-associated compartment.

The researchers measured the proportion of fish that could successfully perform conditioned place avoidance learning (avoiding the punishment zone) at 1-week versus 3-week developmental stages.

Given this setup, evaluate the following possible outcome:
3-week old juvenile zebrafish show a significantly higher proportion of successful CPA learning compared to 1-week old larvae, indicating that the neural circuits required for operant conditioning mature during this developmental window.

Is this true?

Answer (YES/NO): YES